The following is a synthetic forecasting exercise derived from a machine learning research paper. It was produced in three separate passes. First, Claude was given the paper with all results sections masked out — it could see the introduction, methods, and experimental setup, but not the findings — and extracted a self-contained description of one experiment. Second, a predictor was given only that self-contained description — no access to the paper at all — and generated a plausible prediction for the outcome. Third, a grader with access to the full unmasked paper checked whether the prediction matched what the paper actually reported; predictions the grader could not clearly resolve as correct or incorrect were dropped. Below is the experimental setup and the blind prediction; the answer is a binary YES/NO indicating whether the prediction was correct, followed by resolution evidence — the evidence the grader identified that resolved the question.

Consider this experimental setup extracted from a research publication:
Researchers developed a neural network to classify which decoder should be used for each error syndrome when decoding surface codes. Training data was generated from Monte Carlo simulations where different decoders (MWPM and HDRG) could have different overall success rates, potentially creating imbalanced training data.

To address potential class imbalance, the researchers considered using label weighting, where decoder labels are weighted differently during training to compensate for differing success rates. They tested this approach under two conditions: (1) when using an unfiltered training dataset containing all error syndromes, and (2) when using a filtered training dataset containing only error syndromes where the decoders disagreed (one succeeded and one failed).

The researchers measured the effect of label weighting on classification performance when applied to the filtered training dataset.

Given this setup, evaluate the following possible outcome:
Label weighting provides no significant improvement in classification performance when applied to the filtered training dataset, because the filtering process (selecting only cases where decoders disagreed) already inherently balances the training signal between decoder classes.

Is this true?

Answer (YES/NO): YES